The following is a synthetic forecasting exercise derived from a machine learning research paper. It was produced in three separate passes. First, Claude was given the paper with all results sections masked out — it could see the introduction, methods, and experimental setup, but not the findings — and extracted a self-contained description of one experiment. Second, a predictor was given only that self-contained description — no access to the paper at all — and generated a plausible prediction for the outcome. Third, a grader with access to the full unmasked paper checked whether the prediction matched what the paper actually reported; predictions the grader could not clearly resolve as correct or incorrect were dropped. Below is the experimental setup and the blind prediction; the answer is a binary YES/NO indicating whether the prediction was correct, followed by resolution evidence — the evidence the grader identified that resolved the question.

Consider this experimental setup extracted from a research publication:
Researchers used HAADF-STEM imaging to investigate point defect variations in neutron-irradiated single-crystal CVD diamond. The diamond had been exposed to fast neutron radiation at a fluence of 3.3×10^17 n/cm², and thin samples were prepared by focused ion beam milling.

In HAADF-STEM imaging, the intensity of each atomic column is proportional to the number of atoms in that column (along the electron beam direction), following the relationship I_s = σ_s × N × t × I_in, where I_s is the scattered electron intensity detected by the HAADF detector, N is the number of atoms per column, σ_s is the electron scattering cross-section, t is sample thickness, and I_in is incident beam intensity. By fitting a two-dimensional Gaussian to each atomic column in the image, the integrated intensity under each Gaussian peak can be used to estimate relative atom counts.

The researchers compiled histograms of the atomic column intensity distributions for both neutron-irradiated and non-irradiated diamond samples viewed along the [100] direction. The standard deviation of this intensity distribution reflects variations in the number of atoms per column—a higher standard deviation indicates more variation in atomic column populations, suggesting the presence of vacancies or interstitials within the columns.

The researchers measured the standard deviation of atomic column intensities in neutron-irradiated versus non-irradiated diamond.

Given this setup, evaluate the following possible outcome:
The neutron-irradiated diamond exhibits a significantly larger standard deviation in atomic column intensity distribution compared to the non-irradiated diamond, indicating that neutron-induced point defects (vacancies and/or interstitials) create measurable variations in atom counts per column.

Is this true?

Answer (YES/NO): YES